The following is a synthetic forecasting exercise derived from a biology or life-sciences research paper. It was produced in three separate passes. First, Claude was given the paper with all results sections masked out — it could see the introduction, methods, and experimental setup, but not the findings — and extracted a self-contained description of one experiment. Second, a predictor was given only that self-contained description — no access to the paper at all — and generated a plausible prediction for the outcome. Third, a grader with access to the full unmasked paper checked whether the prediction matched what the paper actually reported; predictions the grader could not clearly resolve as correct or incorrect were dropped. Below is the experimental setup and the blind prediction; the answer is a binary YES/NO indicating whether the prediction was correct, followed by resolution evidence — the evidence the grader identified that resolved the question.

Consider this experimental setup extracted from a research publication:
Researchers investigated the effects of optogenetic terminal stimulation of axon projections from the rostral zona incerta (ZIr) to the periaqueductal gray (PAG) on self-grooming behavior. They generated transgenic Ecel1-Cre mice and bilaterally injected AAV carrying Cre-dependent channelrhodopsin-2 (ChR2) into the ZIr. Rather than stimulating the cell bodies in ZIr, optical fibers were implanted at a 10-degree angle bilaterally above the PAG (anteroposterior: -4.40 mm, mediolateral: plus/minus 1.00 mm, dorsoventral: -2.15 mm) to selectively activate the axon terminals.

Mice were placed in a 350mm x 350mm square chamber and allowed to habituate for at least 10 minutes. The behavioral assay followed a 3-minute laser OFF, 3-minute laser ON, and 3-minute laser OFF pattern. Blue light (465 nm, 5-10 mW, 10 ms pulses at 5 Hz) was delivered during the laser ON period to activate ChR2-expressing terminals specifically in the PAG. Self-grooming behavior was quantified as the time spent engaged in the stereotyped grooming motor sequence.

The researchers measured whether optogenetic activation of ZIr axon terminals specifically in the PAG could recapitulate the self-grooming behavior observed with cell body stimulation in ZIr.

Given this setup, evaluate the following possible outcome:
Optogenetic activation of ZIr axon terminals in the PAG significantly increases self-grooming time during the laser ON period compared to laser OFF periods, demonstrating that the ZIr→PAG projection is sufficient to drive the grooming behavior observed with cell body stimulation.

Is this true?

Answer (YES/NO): YES